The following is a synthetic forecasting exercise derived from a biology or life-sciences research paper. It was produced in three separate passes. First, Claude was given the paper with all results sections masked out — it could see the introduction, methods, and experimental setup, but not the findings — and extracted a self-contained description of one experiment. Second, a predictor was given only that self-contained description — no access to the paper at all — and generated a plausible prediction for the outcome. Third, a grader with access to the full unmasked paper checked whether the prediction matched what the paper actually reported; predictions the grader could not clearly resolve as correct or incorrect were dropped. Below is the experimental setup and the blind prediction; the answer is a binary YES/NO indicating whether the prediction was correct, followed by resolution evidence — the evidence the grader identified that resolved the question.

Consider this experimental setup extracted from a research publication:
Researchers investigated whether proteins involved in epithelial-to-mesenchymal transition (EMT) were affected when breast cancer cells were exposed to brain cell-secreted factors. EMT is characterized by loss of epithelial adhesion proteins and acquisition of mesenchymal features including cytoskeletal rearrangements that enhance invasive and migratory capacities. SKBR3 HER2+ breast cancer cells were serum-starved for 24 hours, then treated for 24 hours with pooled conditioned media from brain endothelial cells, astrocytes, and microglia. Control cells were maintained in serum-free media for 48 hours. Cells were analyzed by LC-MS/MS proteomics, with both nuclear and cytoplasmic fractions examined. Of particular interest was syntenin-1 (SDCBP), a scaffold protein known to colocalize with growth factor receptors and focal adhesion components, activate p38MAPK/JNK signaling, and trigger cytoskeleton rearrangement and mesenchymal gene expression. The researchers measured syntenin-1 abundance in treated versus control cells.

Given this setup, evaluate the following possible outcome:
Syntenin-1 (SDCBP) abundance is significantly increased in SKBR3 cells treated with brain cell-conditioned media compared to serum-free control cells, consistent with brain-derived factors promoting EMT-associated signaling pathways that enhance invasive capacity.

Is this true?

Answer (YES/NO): YES